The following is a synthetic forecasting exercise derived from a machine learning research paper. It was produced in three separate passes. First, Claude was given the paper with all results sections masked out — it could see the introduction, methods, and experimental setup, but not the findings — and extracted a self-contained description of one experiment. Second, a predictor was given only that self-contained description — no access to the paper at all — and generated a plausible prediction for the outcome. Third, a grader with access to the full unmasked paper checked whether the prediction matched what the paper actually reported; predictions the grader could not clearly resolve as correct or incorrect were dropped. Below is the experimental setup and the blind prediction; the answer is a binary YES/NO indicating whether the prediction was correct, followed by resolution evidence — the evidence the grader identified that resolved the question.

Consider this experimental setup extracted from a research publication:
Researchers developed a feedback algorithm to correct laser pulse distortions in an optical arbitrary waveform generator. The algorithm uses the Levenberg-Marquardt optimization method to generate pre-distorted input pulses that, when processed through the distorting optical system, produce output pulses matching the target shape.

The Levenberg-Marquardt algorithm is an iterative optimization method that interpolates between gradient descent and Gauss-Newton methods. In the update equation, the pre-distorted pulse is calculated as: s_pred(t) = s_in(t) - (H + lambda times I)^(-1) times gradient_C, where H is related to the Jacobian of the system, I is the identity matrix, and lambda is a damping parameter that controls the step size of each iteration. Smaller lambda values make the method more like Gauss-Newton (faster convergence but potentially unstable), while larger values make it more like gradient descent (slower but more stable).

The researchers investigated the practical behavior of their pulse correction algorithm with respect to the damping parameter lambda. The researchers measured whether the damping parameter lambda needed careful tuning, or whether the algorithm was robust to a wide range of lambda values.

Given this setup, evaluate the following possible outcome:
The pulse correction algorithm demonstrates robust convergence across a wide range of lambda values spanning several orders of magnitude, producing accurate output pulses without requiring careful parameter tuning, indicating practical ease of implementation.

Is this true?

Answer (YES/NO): NO